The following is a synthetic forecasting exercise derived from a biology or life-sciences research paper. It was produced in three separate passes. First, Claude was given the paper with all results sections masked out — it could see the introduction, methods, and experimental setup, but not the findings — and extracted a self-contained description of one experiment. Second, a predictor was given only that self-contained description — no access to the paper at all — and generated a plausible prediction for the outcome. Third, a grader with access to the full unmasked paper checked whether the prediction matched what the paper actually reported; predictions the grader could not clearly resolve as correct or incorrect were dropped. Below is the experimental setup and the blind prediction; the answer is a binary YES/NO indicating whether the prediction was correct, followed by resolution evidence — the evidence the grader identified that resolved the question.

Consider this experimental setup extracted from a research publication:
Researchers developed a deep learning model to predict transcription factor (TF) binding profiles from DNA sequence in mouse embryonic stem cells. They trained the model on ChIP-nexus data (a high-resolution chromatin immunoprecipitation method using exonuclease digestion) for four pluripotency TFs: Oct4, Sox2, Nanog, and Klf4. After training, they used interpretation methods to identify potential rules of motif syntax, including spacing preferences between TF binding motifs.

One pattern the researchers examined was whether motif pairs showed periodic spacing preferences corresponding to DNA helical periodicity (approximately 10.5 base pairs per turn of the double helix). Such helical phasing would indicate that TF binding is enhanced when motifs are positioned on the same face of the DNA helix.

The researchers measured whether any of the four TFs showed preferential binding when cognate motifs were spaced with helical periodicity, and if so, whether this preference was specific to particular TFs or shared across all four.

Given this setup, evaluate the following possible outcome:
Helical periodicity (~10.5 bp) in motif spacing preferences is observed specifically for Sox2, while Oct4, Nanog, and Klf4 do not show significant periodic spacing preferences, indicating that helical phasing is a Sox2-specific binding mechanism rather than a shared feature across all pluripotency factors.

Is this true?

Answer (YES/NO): NO